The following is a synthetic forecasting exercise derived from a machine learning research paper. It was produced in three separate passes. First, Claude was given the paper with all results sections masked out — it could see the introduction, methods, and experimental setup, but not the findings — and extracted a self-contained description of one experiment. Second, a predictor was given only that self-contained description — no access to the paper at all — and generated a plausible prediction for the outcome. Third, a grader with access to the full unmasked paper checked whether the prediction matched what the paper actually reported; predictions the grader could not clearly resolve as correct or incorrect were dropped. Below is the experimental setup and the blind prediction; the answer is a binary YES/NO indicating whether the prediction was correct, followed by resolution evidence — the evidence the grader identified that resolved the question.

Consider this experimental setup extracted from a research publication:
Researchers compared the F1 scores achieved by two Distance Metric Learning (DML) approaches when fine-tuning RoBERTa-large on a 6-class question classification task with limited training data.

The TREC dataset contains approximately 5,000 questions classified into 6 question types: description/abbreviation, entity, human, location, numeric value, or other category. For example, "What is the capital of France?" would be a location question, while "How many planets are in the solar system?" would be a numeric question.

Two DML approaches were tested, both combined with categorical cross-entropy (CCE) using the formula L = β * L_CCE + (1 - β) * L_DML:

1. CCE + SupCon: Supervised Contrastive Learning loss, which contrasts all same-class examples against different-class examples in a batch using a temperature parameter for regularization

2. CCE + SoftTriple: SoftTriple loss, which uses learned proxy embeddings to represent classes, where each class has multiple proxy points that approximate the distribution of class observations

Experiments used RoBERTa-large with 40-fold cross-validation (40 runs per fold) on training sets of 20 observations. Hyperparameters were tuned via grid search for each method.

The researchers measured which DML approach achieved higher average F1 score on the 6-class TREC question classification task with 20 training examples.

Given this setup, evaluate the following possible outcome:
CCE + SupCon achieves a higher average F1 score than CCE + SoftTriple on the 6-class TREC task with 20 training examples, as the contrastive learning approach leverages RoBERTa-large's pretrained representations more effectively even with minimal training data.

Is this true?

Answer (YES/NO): NO